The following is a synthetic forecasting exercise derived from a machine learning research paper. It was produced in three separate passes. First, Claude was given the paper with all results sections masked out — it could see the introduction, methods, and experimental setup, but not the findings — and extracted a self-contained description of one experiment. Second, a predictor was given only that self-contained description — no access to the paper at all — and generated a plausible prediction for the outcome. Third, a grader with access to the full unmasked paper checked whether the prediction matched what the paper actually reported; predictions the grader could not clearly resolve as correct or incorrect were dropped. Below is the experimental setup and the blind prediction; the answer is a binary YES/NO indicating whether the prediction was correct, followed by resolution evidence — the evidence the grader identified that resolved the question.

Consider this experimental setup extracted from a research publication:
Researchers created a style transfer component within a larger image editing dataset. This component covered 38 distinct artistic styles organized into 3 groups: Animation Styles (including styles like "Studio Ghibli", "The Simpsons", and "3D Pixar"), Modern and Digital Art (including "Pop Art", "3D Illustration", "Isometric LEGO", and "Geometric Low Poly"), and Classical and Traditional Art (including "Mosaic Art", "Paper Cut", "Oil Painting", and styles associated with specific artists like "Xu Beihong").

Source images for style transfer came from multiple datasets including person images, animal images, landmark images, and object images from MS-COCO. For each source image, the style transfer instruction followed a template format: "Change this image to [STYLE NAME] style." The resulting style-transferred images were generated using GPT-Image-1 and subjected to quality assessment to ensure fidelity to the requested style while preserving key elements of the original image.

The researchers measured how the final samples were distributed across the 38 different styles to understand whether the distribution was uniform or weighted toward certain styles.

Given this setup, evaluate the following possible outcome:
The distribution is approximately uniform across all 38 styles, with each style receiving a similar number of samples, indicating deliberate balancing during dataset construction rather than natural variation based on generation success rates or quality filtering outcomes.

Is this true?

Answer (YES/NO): NO